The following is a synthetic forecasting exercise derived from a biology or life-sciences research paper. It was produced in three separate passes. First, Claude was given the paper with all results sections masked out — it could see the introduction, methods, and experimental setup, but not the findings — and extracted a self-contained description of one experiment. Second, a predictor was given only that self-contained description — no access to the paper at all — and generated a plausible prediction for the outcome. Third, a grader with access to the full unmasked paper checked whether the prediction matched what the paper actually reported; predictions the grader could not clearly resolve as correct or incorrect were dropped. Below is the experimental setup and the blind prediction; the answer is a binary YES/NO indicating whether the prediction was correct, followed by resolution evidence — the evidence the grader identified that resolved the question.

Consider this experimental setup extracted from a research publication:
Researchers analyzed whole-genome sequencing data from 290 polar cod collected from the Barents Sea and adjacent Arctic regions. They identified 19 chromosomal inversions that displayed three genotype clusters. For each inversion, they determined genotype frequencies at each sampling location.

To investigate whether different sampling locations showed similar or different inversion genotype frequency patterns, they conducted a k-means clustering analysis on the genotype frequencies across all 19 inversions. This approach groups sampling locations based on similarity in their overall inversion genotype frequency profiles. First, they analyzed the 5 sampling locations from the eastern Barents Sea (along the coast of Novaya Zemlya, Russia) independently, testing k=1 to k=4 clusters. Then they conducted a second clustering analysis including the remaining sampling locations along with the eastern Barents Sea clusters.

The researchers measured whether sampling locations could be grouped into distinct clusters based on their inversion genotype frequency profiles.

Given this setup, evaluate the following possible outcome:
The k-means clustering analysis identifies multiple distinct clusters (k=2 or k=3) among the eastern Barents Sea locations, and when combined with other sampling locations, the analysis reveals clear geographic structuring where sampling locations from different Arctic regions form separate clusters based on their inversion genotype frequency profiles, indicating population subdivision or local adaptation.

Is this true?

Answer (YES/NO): YES